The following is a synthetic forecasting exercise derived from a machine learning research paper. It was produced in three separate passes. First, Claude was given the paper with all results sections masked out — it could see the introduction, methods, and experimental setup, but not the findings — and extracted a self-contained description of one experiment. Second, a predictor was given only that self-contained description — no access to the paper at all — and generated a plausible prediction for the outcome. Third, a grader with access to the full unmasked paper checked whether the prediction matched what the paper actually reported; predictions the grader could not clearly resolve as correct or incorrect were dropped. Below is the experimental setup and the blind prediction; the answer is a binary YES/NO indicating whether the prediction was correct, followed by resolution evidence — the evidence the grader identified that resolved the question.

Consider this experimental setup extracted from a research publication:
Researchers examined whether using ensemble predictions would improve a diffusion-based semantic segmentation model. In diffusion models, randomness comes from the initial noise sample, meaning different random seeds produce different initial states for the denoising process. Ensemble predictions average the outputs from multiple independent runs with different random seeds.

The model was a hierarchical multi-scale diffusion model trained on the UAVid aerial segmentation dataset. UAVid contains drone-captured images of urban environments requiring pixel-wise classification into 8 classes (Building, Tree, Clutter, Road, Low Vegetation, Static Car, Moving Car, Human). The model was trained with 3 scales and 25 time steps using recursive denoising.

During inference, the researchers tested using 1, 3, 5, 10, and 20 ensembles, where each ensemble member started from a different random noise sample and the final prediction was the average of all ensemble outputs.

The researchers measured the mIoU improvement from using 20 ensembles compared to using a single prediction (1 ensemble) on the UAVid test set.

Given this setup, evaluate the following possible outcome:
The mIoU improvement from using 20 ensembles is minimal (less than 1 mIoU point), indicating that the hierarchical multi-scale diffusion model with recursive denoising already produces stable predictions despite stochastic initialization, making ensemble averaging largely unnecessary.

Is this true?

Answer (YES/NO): YES